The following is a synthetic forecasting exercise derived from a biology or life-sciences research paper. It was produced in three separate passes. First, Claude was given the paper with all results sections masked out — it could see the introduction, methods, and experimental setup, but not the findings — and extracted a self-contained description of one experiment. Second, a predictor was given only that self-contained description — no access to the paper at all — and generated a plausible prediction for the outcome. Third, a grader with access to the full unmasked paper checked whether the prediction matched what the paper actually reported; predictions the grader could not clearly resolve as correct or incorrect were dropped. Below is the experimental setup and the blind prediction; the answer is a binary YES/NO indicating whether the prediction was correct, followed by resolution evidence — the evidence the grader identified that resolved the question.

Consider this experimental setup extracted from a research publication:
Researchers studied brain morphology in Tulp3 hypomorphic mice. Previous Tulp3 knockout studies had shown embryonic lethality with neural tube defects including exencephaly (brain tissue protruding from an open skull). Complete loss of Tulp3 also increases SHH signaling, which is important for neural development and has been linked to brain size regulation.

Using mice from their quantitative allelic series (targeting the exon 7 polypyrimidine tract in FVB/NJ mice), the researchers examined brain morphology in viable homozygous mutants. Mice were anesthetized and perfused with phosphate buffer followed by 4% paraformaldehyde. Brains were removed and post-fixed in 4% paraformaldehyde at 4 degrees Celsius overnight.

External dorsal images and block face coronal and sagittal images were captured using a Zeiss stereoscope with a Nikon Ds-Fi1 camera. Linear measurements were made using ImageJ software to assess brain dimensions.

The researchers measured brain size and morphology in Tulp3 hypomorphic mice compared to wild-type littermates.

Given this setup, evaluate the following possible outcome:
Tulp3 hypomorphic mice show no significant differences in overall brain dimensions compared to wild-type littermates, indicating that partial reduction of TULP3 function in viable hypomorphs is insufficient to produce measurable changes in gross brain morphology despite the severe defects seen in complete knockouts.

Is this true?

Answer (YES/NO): NO